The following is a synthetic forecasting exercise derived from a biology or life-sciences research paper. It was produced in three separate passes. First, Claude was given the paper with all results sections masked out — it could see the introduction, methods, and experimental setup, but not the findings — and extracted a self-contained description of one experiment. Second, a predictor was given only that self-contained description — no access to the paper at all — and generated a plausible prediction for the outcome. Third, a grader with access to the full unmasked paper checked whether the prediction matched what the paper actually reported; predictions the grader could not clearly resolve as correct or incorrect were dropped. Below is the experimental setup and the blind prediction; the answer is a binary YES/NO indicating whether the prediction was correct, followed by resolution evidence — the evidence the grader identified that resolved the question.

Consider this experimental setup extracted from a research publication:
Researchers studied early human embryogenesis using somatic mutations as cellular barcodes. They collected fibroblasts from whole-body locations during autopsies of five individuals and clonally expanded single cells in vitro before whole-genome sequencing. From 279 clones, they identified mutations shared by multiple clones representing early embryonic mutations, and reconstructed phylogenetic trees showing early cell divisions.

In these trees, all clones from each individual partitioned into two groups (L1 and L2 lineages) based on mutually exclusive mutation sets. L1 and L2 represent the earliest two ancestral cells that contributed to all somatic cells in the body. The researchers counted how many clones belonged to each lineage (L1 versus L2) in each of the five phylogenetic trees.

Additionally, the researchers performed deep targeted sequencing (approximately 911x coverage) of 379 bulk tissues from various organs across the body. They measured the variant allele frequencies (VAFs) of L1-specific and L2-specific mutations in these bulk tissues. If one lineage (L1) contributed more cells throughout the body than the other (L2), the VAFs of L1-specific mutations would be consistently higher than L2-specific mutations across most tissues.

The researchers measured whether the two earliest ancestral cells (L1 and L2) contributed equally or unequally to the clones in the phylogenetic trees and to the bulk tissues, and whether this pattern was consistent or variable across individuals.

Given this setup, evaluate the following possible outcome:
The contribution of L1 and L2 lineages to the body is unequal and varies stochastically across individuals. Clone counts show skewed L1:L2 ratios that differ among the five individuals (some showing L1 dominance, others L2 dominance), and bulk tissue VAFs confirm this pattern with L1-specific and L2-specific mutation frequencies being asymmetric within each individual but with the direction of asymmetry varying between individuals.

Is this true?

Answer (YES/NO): NO